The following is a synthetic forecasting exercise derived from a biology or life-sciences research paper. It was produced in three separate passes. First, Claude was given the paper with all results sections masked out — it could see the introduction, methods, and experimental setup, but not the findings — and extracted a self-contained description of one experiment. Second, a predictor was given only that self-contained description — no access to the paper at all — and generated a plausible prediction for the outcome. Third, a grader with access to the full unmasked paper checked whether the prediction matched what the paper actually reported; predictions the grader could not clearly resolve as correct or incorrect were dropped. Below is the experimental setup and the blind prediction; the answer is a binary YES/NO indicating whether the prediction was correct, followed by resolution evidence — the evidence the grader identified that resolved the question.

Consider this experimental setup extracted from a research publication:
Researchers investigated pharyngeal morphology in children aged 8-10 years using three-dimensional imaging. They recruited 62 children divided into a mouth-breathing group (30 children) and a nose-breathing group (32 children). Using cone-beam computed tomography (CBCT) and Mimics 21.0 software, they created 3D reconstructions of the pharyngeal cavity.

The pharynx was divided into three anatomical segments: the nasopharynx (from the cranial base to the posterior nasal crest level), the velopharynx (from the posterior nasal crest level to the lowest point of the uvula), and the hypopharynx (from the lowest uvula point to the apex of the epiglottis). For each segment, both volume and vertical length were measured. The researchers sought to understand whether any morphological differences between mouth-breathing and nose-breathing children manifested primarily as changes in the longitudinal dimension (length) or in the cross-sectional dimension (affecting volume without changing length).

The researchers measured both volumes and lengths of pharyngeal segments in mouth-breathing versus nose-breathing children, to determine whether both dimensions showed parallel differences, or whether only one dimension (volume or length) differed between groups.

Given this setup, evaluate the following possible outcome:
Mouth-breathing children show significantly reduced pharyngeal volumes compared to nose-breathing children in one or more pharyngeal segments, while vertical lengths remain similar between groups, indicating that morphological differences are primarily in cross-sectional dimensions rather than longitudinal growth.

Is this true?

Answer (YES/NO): YES